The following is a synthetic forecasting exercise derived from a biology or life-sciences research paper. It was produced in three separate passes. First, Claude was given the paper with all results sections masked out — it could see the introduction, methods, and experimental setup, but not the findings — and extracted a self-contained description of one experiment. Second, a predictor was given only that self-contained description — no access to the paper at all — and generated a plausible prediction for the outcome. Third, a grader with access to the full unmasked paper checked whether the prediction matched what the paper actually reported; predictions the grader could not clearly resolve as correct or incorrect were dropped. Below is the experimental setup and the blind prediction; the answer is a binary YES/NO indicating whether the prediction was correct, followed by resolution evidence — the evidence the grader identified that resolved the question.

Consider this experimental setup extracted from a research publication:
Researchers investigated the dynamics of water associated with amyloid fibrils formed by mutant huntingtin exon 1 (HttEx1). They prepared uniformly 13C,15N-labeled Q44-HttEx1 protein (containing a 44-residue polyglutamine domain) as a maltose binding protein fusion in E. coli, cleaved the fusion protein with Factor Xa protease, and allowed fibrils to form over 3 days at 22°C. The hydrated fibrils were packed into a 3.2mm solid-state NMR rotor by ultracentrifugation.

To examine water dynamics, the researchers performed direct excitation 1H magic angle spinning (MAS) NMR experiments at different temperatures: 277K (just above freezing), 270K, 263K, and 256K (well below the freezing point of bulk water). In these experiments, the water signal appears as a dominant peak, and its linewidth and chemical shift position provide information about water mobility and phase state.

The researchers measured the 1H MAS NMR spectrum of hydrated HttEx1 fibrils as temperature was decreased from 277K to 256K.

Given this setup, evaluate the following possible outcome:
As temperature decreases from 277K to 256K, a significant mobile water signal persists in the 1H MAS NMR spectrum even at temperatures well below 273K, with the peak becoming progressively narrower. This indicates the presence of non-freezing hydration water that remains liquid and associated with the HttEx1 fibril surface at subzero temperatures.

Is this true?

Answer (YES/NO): NO